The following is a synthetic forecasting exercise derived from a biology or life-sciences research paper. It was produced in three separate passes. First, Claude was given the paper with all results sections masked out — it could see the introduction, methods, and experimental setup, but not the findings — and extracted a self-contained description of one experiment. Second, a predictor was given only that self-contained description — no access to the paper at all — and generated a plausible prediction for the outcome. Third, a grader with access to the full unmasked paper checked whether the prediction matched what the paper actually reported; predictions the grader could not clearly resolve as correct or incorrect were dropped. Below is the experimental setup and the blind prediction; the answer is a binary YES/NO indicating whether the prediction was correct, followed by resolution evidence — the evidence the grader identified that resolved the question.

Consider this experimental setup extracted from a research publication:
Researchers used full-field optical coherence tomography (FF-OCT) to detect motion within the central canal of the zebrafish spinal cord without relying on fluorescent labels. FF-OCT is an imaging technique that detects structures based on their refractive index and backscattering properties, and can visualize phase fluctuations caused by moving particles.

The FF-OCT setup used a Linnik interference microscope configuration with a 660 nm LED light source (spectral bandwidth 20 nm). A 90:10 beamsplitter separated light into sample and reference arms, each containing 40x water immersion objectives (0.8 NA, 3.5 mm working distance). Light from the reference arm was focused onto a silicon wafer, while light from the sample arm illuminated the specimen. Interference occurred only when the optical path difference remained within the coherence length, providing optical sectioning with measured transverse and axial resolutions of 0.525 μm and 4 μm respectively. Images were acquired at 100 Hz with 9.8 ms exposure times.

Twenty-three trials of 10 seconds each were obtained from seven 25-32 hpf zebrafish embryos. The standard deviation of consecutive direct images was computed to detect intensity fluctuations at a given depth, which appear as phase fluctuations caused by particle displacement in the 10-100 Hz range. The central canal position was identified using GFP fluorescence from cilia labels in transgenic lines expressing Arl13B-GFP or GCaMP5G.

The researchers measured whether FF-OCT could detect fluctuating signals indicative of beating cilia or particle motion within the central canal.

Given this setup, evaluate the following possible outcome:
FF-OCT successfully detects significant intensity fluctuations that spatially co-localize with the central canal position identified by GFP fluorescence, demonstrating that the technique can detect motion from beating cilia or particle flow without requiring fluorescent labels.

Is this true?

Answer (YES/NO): YES